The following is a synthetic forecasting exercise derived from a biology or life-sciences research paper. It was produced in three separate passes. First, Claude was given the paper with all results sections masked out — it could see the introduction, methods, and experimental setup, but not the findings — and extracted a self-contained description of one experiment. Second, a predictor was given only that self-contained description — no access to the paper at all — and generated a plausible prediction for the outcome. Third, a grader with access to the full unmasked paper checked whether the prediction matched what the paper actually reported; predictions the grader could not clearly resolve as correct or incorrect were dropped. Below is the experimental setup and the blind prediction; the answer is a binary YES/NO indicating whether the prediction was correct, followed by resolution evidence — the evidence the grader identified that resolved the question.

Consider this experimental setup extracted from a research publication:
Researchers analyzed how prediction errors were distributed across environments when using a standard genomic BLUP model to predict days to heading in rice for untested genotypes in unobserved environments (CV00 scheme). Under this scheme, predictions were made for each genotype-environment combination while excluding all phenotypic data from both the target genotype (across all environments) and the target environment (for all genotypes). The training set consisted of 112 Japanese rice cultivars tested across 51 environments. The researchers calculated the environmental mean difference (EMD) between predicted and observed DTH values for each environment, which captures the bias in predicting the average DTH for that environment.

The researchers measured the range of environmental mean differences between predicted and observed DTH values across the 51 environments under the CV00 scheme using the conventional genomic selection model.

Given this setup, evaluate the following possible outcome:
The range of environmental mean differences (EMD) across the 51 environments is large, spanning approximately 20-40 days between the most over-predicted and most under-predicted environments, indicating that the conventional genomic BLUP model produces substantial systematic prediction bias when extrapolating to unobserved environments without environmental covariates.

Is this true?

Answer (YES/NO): NO